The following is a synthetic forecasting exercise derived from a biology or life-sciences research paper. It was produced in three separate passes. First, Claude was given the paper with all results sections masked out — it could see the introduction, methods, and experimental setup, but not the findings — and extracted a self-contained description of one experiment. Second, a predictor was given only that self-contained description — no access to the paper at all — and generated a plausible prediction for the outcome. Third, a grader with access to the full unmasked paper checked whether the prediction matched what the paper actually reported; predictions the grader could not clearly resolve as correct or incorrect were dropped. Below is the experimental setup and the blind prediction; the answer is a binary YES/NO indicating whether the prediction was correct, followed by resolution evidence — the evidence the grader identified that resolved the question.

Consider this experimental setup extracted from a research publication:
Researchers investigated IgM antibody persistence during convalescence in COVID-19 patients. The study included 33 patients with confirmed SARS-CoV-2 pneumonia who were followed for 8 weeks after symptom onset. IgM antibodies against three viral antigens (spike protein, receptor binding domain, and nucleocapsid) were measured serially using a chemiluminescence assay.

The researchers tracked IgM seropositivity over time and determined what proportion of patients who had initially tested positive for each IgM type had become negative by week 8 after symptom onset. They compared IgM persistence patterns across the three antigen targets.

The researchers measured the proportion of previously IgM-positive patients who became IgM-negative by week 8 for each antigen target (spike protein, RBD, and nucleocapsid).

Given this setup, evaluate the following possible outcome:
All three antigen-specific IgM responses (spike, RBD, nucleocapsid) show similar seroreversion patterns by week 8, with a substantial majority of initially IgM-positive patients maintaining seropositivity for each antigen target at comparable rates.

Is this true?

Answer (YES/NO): NO